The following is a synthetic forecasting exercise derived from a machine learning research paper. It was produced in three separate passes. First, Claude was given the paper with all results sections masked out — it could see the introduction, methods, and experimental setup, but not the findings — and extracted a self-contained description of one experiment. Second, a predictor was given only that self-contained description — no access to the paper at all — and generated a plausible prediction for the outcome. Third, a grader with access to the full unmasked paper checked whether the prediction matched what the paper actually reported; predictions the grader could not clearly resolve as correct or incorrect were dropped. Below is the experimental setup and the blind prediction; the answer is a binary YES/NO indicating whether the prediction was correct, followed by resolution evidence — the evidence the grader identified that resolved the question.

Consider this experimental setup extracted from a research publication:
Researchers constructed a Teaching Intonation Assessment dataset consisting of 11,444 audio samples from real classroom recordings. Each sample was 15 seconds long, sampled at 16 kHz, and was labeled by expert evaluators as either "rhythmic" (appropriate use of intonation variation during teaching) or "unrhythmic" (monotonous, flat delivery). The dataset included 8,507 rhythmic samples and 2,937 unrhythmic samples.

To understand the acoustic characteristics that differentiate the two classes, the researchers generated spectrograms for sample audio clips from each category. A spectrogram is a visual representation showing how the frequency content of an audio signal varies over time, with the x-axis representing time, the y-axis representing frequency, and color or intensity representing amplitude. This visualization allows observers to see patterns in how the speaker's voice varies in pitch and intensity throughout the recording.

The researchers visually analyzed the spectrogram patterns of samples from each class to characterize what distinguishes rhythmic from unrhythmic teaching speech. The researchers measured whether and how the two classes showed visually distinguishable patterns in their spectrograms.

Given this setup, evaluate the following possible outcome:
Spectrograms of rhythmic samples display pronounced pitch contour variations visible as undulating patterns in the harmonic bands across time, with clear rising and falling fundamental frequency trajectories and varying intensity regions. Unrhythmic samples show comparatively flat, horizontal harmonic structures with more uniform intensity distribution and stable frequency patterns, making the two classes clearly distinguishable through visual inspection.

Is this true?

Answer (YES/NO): YES